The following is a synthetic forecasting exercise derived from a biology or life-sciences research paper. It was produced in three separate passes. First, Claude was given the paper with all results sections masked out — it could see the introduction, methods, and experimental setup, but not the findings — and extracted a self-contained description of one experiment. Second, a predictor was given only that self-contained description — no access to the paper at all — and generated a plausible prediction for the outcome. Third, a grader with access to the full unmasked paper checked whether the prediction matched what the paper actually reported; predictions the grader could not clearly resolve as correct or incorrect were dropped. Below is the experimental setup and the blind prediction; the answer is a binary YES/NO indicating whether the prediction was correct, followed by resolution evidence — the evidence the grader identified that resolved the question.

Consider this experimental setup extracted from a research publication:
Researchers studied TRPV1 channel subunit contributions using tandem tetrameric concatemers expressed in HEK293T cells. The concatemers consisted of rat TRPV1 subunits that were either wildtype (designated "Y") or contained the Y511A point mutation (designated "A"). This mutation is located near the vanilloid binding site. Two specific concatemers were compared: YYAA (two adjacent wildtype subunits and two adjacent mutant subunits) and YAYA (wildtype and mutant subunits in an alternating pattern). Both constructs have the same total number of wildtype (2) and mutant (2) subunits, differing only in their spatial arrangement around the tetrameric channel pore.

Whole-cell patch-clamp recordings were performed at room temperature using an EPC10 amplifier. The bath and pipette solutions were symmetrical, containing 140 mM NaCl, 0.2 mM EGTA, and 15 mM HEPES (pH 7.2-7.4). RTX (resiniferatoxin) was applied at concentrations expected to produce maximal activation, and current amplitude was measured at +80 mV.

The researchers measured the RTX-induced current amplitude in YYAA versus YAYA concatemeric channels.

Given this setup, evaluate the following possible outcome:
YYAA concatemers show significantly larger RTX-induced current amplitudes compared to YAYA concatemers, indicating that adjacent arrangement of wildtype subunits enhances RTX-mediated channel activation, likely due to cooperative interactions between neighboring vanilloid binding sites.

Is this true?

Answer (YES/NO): NO